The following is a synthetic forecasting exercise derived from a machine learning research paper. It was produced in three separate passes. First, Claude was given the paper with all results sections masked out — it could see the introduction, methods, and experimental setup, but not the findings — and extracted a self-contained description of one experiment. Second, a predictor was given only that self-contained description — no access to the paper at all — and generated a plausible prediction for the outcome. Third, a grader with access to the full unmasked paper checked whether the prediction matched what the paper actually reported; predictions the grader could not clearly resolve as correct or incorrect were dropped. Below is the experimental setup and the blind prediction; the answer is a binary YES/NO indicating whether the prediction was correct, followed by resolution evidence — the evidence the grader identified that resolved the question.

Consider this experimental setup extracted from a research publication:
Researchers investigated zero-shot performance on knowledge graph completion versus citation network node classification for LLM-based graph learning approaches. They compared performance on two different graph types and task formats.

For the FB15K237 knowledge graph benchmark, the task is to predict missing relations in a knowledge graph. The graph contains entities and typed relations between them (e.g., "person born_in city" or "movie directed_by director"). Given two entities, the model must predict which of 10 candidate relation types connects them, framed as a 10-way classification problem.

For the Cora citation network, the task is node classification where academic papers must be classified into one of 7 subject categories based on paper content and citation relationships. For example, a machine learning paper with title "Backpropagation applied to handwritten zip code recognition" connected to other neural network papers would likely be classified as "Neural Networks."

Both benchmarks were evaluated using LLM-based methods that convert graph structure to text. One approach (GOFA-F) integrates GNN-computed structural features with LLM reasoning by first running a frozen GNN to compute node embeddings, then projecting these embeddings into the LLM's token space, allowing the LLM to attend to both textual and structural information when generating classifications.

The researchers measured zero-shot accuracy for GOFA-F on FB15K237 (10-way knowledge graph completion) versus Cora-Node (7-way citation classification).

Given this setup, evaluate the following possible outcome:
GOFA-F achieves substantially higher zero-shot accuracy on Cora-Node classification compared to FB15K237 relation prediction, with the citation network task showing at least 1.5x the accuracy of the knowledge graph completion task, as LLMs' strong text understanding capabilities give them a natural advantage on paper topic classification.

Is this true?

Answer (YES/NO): NO